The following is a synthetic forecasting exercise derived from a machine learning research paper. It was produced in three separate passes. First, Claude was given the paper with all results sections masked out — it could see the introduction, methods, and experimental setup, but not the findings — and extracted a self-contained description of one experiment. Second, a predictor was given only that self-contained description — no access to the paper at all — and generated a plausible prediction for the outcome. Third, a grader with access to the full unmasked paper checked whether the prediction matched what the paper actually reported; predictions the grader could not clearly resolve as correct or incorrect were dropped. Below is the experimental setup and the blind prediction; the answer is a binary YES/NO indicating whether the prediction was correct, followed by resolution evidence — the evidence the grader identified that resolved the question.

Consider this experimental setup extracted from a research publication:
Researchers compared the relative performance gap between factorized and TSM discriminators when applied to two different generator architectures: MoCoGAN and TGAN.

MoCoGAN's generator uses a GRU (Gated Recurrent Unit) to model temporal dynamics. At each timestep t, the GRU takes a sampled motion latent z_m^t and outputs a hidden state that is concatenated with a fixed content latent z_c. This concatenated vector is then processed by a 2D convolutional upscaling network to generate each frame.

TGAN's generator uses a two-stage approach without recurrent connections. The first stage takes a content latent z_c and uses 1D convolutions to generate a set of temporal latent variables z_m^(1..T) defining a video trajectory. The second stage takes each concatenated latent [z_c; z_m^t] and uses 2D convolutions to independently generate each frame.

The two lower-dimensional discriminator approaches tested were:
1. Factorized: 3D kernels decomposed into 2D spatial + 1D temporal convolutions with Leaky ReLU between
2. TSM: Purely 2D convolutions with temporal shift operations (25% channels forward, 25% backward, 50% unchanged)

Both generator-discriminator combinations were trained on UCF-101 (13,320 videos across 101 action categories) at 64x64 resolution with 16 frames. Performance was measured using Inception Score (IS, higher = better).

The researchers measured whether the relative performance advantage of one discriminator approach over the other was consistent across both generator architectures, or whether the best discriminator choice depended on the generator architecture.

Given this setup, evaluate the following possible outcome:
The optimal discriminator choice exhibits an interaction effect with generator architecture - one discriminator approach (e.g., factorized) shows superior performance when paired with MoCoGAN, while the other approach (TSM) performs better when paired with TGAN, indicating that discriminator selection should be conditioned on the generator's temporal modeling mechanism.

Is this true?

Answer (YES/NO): NO